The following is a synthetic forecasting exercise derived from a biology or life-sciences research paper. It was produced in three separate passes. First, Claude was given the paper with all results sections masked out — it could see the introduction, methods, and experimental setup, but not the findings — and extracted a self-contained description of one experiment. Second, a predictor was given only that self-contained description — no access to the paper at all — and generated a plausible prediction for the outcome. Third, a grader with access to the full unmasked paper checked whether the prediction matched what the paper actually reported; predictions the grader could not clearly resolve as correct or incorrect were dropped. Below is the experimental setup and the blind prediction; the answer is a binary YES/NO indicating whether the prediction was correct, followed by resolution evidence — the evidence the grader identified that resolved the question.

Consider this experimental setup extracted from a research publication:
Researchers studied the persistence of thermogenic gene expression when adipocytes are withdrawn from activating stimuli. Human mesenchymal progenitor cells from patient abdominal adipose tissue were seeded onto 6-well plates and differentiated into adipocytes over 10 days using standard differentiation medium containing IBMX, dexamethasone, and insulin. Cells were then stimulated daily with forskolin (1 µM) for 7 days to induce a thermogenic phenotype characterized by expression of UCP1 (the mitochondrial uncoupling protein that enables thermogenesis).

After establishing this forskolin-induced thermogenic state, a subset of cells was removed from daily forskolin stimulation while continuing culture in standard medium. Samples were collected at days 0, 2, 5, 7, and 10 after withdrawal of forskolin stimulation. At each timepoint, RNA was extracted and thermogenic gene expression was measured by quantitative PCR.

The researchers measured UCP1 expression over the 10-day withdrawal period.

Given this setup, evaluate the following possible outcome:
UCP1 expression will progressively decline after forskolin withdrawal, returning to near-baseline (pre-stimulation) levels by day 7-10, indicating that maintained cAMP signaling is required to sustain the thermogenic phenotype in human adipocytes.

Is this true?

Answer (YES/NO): YES